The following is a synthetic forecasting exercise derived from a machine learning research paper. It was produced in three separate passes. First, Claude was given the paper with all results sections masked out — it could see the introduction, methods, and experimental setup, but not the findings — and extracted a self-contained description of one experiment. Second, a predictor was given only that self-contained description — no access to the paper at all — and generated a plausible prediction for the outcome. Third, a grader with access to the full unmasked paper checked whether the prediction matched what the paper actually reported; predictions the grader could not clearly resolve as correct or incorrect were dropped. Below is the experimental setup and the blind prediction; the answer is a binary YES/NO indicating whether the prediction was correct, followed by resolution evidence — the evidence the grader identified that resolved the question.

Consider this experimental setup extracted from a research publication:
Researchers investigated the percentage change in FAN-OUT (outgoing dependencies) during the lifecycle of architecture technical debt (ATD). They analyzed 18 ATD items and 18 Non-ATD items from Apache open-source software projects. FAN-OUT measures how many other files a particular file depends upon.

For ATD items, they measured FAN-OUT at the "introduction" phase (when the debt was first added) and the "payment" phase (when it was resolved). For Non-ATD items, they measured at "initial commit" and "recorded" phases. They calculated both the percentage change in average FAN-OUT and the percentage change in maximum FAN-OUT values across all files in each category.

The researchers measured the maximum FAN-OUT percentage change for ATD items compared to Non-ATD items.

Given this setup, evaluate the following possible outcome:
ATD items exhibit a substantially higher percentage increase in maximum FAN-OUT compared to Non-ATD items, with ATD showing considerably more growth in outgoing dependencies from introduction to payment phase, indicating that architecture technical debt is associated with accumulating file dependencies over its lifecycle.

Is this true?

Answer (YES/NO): YES